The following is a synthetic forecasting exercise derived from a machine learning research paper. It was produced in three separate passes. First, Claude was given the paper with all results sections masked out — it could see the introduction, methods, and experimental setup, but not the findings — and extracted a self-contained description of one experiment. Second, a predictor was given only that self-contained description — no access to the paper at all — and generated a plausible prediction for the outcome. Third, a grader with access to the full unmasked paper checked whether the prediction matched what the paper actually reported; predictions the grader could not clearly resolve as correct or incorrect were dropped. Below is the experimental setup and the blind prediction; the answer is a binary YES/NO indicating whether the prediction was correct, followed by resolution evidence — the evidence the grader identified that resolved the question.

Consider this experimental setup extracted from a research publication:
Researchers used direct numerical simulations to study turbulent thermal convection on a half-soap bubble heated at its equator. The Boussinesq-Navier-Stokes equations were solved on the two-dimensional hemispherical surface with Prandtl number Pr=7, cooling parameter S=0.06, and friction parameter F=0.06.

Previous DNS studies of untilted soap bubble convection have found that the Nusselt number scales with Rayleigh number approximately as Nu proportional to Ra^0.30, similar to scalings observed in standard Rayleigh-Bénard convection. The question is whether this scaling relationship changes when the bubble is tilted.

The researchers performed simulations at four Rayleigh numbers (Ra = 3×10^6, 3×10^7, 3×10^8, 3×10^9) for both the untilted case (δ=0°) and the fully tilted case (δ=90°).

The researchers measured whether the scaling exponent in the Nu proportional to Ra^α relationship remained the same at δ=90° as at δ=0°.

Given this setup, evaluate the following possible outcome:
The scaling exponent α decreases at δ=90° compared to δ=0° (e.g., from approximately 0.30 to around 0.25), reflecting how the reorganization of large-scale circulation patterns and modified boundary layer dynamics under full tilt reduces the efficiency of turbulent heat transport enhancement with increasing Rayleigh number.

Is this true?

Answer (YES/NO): YES